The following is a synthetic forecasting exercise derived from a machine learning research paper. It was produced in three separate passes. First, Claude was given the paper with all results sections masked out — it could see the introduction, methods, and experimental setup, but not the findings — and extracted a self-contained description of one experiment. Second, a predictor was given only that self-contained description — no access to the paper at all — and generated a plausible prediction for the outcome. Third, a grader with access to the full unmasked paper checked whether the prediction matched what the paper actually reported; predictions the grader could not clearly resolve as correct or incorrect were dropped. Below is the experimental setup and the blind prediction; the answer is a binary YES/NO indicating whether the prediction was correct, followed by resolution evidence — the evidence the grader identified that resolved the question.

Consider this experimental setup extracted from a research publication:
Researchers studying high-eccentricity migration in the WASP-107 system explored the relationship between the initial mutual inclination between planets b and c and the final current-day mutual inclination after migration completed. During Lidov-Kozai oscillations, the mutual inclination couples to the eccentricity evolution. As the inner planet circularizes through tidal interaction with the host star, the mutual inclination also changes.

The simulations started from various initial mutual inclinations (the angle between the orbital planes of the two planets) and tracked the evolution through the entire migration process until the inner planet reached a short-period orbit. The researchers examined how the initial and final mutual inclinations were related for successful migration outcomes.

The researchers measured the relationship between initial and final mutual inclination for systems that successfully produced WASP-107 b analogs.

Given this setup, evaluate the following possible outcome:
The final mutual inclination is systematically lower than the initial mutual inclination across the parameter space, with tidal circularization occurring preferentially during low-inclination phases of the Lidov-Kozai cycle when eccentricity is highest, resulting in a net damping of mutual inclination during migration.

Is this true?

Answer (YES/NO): NO